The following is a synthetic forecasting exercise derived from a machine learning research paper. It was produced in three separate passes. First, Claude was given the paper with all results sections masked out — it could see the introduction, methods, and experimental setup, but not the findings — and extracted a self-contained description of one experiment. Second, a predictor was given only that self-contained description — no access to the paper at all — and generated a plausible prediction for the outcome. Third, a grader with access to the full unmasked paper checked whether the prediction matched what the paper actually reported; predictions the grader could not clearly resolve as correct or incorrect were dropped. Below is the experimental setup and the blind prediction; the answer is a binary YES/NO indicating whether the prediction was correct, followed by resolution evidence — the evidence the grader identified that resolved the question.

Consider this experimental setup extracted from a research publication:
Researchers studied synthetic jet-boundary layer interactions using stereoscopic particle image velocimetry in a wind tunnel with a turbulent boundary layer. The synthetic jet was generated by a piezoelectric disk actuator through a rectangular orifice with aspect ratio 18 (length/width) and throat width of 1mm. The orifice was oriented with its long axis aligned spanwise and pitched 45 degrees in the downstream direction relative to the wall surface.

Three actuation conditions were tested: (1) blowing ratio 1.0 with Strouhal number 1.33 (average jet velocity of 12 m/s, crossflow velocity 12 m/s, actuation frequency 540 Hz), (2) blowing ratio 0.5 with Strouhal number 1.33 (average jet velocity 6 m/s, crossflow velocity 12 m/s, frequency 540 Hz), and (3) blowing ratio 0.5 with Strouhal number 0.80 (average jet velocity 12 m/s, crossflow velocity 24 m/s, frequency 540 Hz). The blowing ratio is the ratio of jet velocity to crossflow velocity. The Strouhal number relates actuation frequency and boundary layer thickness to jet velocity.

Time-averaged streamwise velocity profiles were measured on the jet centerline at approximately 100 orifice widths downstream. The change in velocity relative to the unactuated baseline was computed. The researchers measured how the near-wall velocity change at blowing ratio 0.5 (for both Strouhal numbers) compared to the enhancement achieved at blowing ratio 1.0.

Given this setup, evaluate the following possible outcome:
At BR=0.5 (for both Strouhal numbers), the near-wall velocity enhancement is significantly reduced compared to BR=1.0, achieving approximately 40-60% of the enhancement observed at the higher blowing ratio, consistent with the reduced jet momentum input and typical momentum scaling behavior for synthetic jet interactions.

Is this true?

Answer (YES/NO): NO